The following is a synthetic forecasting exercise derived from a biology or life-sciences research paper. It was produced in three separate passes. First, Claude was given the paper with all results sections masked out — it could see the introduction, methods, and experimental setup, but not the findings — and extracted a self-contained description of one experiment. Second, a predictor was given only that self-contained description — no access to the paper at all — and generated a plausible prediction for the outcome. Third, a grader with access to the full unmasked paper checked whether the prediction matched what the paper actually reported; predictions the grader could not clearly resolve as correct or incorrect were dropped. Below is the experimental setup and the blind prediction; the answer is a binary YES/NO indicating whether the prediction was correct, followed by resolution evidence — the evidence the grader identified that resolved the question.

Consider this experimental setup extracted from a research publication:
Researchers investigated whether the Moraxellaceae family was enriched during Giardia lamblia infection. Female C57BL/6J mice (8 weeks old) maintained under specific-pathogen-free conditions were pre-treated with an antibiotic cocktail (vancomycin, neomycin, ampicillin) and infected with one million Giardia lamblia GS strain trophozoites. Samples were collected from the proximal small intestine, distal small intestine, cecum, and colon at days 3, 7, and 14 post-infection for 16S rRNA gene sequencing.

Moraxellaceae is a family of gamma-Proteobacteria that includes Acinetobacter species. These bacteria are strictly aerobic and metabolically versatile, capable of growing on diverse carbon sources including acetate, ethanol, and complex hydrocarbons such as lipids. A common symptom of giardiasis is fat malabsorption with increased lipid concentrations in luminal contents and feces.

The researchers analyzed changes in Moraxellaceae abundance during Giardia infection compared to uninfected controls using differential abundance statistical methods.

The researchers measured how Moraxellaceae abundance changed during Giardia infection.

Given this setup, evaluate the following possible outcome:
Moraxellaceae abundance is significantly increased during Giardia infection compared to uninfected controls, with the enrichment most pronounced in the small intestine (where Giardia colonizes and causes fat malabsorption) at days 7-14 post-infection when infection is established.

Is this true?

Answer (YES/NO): NO